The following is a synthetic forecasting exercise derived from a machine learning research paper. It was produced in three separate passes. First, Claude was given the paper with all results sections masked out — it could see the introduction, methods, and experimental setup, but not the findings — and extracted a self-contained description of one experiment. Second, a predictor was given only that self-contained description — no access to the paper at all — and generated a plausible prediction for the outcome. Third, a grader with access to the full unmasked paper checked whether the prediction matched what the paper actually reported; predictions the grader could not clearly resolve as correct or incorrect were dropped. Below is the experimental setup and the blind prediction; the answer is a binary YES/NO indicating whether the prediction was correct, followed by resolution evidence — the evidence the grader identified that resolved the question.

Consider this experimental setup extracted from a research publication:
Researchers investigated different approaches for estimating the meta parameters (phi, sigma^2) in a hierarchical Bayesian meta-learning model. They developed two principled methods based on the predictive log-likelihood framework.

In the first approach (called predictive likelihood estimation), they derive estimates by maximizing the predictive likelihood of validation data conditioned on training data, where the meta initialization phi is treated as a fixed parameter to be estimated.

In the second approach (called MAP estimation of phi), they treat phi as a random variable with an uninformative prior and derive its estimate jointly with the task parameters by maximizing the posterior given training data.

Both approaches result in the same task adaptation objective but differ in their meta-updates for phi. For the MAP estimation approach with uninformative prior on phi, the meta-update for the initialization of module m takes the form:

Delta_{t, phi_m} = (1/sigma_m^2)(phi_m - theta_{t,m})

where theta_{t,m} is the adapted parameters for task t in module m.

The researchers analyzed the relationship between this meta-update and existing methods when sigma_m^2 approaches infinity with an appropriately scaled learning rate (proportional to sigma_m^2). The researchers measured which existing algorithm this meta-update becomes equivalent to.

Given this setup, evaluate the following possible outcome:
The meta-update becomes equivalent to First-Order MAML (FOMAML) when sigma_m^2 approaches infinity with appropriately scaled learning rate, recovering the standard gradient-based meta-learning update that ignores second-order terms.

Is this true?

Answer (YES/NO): NO